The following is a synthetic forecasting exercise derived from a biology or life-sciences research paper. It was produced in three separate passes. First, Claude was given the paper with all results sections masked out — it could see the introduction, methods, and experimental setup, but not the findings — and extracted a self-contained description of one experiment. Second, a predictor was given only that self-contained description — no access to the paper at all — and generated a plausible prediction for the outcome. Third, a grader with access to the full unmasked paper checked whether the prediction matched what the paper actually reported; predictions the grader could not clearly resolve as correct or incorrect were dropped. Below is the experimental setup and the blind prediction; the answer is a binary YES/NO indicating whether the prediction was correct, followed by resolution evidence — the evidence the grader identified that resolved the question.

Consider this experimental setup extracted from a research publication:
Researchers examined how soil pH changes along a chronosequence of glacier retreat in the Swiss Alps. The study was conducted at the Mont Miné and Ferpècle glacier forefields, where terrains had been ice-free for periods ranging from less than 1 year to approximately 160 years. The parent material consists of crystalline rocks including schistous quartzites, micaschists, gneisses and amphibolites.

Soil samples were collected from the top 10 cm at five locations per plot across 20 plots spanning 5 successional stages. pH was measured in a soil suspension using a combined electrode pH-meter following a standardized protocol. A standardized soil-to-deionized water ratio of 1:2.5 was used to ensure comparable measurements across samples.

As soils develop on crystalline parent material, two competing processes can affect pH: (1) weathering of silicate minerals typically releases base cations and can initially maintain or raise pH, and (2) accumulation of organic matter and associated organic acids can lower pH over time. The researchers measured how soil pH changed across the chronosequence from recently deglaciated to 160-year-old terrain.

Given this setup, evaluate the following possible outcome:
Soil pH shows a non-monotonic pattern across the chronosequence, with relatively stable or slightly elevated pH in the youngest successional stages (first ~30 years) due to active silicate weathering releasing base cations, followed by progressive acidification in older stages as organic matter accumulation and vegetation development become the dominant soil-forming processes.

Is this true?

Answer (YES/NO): NO